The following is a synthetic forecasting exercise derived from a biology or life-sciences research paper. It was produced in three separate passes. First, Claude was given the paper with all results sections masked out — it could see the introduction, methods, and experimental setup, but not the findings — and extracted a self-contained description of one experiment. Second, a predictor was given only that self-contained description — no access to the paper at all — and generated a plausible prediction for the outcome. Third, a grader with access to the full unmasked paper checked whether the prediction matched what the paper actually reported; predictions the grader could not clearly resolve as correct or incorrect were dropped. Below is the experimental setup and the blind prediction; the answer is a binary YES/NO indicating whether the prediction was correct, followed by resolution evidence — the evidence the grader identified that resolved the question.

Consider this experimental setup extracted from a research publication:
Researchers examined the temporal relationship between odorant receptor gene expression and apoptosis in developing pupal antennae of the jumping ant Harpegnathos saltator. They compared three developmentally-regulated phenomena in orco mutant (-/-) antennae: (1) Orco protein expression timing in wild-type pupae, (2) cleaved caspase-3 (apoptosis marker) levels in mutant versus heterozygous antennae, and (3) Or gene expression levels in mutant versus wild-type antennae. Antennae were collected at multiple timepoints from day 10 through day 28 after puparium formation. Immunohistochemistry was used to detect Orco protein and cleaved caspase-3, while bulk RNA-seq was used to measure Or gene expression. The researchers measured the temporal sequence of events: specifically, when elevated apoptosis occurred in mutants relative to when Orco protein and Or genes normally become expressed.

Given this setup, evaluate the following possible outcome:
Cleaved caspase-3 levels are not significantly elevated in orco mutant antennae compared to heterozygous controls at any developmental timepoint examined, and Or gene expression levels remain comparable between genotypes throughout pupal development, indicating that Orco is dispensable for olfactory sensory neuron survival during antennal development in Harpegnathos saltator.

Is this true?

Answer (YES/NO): NO